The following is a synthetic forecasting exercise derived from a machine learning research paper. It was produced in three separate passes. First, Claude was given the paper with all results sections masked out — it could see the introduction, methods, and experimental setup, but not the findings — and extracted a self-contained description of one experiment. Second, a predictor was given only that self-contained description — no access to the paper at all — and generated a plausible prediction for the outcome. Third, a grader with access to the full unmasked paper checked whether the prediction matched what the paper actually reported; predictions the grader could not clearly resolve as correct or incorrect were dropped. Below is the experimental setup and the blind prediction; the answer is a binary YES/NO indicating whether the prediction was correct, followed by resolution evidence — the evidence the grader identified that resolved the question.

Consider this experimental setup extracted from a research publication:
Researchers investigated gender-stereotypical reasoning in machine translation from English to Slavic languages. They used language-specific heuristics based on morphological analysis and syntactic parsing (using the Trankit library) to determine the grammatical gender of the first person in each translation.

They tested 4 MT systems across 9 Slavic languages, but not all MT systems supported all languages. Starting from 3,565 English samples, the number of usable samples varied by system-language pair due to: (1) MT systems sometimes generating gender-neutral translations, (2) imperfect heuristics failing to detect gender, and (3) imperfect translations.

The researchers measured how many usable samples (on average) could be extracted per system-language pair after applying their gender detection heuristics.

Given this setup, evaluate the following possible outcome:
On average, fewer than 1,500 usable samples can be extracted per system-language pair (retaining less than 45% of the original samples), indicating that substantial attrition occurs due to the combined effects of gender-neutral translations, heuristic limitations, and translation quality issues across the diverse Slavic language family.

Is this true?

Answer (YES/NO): NO